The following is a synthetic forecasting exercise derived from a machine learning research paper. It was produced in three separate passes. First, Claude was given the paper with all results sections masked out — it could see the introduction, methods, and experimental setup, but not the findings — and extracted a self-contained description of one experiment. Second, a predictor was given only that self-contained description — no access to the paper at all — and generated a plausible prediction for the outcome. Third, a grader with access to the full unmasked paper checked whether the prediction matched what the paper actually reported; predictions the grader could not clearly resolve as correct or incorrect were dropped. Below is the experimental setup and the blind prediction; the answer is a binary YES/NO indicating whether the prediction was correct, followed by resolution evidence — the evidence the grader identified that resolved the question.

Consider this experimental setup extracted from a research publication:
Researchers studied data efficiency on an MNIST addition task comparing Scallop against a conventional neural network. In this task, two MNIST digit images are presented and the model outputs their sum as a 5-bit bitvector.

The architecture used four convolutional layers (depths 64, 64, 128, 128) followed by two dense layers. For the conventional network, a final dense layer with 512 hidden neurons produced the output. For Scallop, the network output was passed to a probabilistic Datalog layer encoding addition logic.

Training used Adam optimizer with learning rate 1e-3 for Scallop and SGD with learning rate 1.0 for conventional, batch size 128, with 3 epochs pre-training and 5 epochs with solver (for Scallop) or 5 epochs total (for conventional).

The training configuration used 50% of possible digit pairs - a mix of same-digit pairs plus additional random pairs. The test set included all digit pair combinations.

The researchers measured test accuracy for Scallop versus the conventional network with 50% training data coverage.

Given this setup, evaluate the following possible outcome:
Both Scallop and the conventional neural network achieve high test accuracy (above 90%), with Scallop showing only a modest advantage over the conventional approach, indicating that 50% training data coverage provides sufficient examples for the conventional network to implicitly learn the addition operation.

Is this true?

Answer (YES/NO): NO